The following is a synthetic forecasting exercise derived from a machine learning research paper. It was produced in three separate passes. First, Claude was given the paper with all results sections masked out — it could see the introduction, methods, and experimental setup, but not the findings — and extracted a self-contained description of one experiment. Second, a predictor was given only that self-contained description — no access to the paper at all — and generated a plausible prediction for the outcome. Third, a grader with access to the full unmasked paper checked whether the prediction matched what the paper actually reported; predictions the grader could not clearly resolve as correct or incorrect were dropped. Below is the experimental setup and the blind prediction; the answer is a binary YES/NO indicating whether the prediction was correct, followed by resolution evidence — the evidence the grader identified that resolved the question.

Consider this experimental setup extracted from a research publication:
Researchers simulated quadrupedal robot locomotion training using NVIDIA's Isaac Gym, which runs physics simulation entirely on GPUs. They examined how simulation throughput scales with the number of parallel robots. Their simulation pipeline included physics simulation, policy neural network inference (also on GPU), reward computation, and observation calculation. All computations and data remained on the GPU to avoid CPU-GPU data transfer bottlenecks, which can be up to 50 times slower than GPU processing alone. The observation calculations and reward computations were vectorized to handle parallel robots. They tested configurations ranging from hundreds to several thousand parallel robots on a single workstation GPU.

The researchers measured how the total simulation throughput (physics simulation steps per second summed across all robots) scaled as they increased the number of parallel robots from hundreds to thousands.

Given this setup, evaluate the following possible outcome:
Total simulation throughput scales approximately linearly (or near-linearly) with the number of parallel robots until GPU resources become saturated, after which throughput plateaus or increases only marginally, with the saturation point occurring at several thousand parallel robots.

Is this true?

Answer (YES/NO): YES